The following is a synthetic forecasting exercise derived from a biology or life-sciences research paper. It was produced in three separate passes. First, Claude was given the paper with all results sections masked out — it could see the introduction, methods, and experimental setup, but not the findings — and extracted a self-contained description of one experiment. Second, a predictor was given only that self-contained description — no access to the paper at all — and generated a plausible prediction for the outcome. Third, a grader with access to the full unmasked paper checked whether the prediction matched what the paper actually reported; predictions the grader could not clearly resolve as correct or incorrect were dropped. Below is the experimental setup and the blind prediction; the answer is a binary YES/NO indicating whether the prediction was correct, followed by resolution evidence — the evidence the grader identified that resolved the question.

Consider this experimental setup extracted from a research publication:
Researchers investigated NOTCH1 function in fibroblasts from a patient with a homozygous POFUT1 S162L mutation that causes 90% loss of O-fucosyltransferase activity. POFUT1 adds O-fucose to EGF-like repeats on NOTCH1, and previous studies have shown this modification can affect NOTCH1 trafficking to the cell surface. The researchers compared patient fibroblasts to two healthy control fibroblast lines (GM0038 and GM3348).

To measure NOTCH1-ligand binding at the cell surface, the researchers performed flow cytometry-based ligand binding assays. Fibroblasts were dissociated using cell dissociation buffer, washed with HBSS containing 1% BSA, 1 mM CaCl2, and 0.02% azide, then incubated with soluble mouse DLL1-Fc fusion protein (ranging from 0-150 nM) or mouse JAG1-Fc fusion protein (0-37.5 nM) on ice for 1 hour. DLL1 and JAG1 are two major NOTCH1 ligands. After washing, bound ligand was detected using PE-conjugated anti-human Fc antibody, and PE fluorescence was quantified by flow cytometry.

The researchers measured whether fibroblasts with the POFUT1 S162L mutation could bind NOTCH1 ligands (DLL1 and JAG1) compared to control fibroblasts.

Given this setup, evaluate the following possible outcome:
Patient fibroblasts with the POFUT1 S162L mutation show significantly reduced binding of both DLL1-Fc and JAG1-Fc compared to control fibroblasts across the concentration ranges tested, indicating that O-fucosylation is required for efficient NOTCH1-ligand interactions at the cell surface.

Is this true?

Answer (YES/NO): YES